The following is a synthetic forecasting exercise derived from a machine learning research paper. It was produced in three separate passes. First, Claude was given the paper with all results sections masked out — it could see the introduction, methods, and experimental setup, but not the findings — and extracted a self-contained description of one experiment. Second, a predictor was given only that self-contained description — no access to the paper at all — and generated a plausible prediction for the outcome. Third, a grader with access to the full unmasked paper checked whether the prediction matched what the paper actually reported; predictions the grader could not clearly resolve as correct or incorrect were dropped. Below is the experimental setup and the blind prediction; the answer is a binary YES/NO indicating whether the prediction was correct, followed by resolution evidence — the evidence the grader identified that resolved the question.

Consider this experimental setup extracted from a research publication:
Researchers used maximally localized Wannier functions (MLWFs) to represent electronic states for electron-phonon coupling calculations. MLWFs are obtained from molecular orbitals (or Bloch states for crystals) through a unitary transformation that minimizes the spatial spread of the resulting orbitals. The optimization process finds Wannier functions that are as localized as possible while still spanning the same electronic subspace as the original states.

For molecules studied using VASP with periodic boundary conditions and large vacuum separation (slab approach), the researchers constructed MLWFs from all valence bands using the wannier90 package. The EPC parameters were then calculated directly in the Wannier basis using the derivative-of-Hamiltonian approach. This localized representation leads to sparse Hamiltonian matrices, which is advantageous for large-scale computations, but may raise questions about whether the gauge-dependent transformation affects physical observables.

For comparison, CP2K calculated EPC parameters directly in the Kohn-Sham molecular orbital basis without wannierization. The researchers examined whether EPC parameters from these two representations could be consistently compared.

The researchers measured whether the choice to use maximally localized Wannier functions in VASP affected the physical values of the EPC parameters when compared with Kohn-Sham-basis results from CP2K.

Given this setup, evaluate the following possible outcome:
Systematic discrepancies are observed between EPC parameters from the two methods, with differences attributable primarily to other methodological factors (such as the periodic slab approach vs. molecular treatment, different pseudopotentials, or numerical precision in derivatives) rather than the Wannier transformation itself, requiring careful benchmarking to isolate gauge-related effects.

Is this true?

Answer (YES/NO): NO